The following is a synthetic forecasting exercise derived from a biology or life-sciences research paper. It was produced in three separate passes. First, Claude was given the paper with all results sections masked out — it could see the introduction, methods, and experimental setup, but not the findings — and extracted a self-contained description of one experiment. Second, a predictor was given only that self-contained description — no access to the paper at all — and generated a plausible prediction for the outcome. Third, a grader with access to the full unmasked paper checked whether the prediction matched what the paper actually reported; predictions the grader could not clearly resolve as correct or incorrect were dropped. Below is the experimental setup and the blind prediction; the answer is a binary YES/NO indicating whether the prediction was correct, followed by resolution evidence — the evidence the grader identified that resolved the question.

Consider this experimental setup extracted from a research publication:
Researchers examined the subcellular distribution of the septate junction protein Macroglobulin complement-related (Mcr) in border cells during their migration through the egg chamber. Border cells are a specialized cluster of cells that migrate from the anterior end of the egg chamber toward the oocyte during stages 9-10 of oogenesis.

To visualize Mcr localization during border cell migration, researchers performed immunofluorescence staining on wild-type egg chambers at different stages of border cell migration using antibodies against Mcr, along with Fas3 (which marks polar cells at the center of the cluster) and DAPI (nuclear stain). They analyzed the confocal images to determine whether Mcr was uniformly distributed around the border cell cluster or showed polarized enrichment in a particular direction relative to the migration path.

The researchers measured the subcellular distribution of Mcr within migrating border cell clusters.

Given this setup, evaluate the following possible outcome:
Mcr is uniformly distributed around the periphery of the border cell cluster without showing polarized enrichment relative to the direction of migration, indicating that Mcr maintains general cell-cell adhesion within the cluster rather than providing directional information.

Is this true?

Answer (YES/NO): NO